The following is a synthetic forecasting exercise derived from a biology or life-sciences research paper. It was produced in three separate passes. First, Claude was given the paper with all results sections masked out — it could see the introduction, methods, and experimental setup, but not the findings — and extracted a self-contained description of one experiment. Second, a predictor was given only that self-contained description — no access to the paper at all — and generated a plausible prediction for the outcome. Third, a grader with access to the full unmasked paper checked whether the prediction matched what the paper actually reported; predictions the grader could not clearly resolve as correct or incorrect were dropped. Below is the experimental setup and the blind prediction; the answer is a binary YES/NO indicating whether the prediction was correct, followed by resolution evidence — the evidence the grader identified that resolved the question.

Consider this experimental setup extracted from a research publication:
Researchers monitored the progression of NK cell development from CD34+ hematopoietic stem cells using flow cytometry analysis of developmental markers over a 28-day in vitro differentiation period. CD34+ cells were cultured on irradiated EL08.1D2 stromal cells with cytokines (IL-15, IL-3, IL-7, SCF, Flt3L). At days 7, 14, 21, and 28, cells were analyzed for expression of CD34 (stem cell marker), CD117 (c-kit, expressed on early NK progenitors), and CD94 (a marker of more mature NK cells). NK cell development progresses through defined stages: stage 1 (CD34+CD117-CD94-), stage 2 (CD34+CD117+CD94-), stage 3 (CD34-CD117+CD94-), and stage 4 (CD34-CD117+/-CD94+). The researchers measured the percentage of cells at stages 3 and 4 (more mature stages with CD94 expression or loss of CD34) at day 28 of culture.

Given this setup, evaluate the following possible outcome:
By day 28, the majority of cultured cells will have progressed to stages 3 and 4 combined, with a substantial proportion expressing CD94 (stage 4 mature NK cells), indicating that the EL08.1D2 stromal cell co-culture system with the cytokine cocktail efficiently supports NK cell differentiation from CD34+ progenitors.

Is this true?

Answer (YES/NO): NO